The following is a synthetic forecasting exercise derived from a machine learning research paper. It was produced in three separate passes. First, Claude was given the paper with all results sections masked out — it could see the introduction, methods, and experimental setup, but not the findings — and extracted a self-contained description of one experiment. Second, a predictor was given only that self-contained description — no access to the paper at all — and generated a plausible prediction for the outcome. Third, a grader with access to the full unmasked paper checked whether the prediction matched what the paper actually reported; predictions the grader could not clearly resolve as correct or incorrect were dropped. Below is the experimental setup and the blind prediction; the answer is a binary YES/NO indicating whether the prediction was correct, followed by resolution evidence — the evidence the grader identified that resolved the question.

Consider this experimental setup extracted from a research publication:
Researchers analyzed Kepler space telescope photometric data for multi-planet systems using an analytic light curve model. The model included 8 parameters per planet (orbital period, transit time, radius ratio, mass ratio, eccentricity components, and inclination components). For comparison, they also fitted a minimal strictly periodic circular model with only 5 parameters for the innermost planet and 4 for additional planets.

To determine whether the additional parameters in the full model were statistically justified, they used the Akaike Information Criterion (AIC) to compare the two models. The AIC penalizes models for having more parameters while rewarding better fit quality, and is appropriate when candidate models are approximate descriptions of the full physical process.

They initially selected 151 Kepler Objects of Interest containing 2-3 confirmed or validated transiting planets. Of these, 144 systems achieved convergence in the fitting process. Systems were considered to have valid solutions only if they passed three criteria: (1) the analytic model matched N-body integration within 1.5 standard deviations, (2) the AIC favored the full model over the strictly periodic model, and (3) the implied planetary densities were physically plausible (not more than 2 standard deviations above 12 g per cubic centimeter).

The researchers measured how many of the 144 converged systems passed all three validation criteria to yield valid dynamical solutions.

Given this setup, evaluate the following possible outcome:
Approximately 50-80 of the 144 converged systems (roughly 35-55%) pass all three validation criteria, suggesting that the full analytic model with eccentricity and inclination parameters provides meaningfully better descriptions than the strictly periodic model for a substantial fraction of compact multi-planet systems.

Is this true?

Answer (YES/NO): YES